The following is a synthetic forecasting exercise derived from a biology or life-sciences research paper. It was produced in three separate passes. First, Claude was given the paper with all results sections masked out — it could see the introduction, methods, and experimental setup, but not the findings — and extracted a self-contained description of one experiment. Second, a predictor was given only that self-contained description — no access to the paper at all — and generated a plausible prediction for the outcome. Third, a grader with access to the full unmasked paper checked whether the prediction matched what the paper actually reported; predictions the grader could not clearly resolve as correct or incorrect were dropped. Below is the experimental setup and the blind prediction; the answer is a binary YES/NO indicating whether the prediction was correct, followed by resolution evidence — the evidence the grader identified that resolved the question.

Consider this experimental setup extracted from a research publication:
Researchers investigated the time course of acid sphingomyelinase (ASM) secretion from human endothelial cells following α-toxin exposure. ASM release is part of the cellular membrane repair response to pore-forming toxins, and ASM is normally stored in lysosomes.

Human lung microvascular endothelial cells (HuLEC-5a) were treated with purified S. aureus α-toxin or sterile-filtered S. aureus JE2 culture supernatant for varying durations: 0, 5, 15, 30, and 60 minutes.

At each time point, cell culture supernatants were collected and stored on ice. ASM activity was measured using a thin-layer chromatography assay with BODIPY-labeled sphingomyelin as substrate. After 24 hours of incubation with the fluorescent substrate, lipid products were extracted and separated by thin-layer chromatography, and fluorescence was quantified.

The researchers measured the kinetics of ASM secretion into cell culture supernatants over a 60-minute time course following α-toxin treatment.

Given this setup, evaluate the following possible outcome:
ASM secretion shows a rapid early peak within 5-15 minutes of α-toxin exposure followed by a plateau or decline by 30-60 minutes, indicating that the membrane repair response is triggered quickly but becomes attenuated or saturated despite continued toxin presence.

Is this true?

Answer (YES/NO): NO